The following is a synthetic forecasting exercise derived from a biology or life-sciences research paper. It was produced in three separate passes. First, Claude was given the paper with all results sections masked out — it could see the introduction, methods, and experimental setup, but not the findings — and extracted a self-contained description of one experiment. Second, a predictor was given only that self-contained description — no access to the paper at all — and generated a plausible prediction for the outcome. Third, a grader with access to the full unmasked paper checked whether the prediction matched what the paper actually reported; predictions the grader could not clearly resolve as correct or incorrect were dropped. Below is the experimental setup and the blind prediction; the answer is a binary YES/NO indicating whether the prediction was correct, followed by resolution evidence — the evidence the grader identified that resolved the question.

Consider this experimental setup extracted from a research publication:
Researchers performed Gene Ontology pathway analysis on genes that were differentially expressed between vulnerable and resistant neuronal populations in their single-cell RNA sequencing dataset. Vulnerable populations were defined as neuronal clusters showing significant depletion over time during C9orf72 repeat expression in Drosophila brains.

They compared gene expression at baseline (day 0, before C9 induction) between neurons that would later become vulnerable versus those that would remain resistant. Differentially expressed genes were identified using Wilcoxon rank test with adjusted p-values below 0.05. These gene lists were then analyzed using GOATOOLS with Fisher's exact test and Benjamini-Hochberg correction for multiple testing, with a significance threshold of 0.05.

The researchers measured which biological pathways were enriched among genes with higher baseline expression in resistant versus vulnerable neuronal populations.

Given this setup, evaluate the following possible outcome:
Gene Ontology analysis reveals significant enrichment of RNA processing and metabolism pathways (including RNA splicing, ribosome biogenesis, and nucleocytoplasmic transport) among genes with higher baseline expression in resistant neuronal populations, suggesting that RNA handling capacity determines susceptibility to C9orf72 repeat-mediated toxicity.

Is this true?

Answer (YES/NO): NO